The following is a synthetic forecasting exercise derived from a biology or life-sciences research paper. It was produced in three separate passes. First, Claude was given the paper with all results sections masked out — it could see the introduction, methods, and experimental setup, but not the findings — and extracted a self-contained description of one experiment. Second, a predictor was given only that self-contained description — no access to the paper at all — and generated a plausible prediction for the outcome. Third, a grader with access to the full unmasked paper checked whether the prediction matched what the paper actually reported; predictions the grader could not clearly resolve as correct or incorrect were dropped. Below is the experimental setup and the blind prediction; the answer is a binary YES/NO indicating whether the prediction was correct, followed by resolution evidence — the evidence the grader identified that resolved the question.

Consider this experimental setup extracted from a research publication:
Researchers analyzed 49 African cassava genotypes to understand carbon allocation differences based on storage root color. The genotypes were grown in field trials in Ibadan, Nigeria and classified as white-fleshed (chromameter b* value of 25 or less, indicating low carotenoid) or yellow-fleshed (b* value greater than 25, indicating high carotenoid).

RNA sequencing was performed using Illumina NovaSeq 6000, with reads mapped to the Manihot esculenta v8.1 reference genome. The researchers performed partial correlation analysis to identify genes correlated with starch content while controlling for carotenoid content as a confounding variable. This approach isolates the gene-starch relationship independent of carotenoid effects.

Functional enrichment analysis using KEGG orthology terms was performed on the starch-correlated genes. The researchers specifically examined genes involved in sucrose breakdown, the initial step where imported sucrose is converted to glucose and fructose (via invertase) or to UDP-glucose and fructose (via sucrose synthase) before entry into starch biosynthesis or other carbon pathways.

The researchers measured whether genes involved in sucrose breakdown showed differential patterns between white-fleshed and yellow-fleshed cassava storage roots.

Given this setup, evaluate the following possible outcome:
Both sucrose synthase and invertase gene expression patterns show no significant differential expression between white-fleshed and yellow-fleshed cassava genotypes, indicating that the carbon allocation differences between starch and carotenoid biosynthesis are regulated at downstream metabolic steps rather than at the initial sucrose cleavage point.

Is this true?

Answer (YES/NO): NO